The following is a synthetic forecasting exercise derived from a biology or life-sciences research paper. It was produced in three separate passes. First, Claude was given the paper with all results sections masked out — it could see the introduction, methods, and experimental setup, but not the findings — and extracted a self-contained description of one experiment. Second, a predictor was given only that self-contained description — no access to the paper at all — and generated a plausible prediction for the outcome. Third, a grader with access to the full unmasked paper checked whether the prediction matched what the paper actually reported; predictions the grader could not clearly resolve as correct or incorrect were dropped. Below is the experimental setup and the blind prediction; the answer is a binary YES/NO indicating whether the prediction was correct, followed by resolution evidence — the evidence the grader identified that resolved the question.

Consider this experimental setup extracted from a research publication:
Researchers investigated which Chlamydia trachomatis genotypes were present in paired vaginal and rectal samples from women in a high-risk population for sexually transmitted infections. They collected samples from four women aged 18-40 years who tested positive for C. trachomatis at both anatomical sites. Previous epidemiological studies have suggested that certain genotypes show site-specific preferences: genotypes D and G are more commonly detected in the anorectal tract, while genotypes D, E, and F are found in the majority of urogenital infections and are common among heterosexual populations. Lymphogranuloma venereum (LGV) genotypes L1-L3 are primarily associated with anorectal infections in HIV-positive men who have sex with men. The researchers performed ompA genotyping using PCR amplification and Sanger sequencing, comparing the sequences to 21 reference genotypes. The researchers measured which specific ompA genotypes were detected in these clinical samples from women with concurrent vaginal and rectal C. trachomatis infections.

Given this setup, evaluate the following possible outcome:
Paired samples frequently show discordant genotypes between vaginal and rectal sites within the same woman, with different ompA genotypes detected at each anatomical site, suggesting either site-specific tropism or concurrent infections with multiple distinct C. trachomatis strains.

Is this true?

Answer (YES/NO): NO